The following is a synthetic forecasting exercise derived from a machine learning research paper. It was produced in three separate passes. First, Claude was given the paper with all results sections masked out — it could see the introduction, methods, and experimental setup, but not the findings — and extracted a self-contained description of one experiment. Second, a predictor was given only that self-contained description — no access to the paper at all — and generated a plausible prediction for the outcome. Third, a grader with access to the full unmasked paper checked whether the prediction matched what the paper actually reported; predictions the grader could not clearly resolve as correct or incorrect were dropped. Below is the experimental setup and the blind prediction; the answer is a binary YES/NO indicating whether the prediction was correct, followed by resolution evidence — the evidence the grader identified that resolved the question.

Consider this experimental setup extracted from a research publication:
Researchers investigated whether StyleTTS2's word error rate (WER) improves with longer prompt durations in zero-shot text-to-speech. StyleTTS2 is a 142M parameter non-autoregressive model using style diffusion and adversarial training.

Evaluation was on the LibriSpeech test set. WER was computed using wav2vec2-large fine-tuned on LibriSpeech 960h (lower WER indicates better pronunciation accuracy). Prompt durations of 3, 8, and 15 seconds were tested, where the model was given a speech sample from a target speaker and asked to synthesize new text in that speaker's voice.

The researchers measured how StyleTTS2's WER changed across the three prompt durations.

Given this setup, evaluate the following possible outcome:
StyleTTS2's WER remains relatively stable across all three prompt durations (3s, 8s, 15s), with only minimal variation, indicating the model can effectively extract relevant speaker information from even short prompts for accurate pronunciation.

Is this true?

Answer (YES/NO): YES